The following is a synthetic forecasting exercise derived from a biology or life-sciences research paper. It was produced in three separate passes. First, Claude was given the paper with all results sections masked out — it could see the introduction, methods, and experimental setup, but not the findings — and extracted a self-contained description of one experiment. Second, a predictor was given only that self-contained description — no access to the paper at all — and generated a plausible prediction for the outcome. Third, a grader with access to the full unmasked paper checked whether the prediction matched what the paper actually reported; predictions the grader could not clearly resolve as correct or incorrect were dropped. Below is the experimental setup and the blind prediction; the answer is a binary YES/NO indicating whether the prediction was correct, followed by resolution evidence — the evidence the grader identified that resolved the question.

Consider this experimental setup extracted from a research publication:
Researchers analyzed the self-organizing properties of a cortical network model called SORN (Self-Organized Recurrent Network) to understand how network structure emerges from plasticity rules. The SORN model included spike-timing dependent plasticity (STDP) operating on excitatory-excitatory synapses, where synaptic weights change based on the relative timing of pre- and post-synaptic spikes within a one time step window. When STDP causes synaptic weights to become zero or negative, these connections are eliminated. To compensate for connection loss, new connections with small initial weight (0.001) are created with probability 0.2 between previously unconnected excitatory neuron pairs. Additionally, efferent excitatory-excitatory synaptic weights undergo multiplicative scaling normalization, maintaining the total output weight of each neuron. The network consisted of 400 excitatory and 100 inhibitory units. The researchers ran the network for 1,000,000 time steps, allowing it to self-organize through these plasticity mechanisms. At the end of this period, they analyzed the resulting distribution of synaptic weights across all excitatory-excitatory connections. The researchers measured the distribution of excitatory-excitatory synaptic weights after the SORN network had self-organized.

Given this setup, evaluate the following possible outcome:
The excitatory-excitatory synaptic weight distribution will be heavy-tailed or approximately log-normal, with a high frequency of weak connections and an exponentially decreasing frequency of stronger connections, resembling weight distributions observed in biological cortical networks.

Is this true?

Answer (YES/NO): YES